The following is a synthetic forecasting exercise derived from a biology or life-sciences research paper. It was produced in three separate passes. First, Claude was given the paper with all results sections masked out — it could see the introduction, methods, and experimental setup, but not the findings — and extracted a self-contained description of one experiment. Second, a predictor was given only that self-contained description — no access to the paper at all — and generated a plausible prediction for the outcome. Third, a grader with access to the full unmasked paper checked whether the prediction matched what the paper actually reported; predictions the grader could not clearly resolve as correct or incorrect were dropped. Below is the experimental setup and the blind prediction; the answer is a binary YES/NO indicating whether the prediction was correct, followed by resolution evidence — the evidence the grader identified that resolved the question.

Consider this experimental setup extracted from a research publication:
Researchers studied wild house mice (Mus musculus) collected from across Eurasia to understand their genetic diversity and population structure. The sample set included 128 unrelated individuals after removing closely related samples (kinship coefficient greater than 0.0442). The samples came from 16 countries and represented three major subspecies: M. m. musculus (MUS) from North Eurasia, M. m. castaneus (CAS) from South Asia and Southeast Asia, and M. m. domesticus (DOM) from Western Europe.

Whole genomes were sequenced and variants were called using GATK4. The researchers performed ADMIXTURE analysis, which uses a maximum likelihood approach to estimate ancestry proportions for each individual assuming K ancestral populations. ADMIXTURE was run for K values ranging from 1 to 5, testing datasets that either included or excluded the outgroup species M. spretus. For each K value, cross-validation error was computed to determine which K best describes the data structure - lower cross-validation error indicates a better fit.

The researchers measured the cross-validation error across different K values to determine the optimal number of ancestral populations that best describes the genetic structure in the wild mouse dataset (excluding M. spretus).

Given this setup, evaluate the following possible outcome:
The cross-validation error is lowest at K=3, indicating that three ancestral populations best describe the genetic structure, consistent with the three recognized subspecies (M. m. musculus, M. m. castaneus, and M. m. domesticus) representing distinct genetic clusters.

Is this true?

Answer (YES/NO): NO